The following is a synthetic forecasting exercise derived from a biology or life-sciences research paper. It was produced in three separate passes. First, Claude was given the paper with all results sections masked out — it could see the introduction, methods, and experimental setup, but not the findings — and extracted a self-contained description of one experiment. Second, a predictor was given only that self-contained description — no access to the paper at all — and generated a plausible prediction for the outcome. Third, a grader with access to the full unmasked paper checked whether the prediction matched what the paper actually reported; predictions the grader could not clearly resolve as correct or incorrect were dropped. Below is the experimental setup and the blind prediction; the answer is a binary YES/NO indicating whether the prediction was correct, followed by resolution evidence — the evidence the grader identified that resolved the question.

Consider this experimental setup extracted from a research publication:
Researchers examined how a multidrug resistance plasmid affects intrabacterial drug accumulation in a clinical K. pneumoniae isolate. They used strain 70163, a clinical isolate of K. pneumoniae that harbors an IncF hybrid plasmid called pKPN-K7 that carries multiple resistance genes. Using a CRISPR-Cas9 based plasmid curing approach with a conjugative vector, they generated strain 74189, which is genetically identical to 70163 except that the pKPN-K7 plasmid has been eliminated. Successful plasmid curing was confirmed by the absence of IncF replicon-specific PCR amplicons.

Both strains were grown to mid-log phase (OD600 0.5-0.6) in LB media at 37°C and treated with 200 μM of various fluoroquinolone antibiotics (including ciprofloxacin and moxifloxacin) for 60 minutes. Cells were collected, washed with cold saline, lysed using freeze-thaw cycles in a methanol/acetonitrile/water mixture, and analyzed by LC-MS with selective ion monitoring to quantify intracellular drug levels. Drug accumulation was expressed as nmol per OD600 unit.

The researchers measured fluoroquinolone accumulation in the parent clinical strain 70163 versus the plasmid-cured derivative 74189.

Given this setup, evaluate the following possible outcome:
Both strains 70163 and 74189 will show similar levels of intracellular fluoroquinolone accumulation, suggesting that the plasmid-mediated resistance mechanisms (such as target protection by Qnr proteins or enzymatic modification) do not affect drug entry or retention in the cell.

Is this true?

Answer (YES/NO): NO